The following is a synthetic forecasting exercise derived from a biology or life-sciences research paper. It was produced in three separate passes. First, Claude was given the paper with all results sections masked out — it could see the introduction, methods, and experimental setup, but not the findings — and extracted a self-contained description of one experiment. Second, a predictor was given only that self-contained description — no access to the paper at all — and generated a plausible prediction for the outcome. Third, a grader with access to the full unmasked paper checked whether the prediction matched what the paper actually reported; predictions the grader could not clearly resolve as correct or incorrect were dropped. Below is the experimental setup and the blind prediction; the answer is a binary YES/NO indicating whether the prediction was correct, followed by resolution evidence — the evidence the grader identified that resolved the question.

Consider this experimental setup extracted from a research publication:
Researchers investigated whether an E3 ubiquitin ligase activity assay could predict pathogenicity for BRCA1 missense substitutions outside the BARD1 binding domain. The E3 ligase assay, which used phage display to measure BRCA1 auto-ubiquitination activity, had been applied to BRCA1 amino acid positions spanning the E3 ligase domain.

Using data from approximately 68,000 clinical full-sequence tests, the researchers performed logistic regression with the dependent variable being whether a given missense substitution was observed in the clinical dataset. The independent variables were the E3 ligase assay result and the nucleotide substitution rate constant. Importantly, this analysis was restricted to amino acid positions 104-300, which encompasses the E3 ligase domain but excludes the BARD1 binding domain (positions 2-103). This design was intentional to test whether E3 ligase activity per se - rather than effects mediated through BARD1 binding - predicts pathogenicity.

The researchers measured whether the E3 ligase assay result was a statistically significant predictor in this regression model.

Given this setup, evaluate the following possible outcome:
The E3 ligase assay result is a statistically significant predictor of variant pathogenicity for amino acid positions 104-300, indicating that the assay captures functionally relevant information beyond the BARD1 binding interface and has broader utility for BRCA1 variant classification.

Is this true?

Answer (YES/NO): NO